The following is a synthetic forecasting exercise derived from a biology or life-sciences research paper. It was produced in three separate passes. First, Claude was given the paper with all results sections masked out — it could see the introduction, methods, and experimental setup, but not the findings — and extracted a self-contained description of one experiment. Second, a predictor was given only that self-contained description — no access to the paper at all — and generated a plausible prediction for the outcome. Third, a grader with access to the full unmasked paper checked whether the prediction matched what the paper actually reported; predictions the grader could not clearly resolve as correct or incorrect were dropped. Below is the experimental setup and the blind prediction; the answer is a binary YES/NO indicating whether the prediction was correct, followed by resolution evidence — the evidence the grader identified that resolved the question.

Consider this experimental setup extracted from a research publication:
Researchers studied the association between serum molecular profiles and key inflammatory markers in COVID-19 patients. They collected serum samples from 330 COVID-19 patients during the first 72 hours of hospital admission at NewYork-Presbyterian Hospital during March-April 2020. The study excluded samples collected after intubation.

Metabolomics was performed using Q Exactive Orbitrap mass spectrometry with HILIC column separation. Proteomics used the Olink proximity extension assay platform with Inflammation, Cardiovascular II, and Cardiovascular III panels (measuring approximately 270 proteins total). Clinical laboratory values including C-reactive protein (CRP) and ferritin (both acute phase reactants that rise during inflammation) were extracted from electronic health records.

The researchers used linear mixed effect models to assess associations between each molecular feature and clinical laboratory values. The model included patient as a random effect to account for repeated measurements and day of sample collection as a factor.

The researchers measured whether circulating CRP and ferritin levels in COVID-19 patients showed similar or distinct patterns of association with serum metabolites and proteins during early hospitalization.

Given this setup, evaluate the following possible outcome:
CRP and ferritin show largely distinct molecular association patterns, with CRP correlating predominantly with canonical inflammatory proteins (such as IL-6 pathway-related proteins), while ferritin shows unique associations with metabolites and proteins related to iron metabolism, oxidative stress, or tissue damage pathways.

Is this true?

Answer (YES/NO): NO